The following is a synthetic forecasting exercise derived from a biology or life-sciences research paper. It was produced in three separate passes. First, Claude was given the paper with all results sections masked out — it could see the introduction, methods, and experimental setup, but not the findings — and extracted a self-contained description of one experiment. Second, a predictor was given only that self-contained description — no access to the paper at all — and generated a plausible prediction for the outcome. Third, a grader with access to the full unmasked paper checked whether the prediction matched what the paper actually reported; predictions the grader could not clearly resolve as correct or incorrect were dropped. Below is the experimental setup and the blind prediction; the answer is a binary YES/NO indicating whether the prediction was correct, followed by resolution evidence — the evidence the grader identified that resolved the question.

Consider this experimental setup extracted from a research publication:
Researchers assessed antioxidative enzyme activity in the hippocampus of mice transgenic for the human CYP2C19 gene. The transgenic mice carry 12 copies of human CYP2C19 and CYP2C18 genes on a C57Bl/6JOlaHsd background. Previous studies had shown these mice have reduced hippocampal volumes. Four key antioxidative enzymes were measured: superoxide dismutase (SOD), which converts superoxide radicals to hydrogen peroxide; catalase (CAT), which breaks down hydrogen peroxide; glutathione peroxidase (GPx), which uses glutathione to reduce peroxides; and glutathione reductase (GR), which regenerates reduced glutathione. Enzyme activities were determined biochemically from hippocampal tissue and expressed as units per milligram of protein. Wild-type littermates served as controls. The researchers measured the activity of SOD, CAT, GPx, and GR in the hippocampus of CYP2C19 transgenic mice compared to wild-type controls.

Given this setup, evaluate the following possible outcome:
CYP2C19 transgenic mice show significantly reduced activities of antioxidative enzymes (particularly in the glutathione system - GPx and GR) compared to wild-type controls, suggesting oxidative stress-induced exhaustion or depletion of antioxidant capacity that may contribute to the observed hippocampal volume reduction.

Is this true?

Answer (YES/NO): NO